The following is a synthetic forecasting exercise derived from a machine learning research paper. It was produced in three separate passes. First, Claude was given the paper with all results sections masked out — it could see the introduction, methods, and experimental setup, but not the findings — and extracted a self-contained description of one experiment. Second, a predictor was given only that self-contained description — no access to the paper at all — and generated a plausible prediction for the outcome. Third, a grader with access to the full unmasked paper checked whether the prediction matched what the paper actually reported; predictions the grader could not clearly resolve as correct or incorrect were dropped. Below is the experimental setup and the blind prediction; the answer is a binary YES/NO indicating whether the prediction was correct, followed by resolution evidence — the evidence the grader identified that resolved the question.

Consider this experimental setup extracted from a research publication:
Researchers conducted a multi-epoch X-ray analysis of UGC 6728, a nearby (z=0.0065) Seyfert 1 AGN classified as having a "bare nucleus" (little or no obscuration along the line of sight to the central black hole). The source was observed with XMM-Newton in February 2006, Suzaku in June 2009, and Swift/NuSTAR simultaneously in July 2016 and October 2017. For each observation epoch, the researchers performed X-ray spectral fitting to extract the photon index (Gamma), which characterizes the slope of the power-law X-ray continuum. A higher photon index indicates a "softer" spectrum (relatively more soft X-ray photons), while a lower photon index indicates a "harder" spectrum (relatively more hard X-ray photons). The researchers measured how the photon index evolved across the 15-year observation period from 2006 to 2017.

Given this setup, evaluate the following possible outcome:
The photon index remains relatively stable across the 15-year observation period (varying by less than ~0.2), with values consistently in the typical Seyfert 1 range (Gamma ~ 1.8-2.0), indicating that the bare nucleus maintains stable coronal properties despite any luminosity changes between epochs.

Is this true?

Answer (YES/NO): NO